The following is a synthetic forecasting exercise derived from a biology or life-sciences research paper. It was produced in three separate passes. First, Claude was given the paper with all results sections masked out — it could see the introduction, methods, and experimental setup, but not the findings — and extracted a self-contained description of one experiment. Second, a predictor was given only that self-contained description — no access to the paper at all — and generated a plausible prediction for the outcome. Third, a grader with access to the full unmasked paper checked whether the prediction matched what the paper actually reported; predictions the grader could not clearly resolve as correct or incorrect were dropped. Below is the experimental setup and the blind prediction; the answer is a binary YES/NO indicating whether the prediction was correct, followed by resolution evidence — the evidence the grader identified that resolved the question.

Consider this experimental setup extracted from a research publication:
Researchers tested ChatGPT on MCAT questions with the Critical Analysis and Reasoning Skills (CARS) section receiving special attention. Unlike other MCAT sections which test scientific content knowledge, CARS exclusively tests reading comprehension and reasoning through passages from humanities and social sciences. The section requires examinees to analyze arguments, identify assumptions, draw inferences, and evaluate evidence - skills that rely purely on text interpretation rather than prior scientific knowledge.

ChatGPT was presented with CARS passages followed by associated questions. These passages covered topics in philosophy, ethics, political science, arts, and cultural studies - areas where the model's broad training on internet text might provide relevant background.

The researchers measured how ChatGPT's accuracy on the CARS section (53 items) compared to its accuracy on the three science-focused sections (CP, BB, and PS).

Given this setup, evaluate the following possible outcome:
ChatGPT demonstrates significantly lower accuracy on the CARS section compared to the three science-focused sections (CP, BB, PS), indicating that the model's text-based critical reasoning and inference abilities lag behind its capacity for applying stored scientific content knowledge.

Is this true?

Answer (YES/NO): NO